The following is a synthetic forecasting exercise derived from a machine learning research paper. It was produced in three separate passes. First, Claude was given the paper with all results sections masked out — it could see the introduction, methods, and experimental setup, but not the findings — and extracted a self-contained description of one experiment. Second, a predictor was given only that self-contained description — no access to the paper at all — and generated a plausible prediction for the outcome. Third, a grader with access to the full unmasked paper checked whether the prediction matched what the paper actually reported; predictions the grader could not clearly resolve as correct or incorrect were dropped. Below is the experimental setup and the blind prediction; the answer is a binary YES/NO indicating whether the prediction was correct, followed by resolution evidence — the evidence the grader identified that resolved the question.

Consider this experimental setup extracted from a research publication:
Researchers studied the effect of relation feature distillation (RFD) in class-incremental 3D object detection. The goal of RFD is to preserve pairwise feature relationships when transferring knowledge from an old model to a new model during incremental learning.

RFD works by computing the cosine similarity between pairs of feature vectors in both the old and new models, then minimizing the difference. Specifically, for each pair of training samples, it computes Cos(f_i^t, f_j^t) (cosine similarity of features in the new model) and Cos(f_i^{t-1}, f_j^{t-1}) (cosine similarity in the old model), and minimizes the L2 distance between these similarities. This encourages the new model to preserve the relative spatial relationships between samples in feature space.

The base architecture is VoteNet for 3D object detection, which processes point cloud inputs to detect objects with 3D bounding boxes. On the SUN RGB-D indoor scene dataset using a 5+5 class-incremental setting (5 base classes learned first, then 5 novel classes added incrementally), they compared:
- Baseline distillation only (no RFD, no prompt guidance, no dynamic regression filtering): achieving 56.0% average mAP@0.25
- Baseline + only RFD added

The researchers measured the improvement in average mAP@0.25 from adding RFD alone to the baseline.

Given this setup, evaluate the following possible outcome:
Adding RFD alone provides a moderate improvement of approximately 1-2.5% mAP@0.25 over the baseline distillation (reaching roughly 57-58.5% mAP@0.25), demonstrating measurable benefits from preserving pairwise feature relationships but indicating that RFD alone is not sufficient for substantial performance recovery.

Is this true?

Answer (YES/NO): NO